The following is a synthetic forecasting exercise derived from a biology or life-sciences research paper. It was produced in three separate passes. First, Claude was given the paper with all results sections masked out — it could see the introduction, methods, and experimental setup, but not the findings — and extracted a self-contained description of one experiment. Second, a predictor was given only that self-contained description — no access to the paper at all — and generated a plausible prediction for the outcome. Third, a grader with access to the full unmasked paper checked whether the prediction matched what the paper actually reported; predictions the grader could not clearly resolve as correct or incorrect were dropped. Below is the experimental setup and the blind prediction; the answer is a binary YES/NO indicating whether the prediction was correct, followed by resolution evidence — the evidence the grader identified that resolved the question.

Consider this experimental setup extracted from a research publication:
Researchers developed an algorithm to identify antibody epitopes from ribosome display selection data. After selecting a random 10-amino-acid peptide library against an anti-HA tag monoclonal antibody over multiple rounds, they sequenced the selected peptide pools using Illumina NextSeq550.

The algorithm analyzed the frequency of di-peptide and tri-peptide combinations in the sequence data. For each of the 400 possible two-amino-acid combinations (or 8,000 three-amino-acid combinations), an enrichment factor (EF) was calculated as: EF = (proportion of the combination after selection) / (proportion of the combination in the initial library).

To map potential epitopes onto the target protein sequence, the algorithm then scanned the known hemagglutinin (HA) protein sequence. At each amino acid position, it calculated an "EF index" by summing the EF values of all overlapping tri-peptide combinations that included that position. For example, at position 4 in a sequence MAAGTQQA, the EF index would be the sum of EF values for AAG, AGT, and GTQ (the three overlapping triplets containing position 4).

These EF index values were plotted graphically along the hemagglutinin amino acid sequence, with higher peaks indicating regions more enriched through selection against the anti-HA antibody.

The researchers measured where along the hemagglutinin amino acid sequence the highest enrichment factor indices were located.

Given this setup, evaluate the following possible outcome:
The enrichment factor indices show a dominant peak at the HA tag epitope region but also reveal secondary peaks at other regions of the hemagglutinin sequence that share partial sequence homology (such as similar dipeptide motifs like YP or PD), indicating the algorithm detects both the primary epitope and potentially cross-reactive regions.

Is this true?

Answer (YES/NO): NO